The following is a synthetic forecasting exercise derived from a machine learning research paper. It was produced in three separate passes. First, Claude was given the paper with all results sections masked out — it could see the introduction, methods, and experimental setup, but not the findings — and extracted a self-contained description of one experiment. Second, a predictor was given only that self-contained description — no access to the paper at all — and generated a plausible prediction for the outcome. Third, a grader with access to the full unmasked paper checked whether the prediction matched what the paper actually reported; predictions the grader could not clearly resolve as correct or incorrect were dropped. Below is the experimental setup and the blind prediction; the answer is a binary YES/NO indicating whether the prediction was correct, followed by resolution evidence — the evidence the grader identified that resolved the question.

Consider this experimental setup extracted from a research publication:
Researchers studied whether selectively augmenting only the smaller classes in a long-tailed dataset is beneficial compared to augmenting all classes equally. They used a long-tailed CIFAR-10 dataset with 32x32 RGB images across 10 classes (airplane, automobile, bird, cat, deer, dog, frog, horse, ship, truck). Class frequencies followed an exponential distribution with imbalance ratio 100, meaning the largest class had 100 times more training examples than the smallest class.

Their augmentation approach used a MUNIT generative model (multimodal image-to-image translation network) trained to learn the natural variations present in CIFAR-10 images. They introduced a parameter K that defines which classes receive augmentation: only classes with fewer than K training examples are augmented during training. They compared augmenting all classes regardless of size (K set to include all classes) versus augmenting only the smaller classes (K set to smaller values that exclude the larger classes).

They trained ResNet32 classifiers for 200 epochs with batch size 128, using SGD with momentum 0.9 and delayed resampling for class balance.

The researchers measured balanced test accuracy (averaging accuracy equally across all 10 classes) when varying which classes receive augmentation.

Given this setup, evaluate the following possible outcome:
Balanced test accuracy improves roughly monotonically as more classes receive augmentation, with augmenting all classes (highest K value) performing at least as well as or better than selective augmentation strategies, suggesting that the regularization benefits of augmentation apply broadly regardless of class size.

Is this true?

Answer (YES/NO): NO